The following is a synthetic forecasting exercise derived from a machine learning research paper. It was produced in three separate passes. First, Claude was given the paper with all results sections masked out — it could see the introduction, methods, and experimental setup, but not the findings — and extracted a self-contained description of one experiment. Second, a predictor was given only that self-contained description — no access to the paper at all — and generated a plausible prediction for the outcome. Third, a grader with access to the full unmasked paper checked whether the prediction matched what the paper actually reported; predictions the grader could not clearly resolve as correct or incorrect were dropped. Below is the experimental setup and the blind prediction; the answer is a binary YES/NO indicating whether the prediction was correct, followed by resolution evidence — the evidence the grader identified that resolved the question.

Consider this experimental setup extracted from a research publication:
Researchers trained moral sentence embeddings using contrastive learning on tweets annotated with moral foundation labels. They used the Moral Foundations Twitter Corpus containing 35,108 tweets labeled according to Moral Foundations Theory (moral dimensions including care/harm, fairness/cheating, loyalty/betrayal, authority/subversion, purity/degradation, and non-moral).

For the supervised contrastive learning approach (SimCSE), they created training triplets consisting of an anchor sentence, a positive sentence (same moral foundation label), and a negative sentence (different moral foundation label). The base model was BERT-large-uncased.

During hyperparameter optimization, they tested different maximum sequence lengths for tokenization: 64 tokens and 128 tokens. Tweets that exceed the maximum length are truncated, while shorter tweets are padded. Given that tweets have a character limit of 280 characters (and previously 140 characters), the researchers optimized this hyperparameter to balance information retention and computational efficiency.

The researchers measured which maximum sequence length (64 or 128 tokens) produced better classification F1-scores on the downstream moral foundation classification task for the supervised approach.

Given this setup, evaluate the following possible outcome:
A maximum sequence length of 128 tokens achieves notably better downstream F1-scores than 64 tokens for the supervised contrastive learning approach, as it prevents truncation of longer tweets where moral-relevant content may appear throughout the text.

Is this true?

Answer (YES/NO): NO